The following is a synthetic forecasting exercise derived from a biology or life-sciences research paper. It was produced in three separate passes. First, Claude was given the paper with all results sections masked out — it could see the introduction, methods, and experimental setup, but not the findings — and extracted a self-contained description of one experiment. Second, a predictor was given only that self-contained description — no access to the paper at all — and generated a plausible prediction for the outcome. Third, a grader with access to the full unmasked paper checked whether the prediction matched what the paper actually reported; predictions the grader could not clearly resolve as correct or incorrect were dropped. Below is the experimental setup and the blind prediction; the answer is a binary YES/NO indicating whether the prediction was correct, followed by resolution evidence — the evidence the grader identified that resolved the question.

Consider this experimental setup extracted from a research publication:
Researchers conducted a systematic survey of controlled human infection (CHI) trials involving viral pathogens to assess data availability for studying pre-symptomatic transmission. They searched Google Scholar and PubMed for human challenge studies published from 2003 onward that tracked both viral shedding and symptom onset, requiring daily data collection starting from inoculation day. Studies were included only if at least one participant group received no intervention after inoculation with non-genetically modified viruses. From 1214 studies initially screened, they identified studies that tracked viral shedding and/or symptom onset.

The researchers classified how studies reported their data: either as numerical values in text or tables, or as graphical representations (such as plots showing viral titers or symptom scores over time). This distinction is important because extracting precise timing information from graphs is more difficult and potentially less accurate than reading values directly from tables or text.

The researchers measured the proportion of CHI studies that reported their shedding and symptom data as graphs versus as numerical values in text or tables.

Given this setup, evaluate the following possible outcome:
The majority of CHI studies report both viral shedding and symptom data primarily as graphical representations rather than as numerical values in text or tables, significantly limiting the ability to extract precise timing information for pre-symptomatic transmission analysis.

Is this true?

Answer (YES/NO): YES